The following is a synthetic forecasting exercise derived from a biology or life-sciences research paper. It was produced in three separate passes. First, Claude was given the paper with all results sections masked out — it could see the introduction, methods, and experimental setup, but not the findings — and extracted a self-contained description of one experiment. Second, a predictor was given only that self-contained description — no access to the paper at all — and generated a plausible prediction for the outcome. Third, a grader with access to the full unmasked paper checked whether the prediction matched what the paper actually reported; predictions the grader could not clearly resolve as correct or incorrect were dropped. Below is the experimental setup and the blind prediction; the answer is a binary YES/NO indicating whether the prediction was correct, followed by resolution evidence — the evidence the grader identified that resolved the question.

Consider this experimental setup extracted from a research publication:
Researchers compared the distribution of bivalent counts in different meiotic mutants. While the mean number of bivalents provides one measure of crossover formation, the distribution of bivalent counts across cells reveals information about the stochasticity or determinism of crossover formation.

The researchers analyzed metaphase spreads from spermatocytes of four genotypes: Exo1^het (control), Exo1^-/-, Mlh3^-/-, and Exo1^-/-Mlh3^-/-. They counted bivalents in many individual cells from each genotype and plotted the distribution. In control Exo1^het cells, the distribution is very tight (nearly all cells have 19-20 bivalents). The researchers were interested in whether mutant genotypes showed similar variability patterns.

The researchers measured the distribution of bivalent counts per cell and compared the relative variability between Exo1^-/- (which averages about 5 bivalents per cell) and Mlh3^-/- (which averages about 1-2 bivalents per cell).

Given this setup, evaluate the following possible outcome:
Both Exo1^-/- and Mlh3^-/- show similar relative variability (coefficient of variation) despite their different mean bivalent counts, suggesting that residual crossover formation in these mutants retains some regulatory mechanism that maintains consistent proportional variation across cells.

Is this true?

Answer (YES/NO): NO